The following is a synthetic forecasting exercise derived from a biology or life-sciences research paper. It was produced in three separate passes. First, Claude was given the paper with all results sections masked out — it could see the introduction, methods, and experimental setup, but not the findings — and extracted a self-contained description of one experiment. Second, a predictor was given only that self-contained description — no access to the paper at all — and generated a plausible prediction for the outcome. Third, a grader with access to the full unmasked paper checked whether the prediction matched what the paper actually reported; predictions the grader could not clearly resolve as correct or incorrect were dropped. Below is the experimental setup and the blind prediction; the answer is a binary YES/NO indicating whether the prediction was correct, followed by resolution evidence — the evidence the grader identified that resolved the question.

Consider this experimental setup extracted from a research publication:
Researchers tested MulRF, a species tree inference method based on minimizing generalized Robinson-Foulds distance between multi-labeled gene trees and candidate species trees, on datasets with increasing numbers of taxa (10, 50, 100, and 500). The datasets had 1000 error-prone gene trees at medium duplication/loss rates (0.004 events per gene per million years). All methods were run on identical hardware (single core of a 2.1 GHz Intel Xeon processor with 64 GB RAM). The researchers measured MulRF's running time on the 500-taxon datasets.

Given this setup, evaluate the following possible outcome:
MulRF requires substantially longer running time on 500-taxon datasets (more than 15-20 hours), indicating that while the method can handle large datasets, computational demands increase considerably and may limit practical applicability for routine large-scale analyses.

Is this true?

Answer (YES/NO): YES